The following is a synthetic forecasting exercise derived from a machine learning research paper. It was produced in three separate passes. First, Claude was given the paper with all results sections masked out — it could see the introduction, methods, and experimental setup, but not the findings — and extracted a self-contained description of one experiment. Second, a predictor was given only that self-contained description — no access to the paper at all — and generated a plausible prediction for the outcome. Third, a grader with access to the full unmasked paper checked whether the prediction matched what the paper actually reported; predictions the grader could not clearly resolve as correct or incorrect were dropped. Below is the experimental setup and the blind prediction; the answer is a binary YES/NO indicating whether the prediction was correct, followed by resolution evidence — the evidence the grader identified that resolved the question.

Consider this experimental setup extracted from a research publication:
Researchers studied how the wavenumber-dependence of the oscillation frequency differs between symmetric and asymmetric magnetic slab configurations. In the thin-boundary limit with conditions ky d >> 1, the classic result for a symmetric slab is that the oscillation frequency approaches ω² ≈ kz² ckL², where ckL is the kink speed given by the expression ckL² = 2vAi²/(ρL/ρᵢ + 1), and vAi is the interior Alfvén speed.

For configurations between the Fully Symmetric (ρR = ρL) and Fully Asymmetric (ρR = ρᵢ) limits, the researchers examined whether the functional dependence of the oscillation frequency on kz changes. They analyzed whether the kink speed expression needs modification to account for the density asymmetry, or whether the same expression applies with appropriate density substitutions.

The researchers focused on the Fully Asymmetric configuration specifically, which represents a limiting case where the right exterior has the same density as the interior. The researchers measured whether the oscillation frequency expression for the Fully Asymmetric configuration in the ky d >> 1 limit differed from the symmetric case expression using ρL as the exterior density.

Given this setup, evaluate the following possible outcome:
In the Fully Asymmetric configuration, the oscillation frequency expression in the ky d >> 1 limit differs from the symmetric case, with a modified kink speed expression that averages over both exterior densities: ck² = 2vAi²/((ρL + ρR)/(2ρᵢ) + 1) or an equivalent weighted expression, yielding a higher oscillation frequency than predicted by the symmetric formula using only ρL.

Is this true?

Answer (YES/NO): NO